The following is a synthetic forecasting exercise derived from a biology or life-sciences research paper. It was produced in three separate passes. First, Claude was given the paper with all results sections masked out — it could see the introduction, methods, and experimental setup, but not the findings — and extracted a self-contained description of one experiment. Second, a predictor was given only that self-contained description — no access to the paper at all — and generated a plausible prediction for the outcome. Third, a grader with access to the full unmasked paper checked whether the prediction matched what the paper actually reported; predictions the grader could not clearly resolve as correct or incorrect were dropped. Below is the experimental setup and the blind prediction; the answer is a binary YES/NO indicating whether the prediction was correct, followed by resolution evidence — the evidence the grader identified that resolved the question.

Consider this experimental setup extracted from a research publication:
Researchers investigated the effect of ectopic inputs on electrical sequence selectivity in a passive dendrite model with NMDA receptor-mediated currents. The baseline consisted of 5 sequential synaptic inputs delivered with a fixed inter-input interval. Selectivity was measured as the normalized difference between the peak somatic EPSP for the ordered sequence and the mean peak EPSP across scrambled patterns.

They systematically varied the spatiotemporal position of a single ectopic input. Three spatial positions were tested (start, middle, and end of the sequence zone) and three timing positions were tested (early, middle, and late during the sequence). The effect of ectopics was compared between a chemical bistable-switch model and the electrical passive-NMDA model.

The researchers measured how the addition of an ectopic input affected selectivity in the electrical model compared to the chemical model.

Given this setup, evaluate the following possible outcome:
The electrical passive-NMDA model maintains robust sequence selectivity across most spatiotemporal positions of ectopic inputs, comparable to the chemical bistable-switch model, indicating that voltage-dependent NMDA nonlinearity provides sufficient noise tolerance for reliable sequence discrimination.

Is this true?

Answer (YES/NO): NO